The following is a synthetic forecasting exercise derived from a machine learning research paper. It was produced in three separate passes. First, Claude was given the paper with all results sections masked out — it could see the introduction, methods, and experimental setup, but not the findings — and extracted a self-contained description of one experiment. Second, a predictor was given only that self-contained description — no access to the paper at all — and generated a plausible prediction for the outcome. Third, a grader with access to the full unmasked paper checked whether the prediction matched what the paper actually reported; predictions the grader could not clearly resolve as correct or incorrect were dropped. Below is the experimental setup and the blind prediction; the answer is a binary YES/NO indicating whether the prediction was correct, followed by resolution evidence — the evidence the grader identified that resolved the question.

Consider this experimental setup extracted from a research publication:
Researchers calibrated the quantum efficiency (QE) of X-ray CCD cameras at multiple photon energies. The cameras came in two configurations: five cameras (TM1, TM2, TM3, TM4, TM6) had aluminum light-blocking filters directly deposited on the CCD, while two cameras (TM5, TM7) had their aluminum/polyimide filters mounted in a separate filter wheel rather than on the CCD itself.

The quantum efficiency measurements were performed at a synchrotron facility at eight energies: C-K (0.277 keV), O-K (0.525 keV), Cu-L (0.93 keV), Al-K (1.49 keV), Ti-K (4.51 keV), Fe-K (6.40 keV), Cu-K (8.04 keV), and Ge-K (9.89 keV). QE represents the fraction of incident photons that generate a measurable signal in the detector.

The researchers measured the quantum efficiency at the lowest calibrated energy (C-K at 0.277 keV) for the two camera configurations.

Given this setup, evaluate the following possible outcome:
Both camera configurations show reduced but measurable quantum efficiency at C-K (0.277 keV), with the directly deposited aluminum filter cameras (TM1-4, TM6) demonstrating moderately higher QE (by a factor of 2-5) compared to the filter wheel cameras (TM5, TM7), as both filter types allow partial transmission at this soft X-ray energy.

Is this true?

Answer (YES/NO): NO